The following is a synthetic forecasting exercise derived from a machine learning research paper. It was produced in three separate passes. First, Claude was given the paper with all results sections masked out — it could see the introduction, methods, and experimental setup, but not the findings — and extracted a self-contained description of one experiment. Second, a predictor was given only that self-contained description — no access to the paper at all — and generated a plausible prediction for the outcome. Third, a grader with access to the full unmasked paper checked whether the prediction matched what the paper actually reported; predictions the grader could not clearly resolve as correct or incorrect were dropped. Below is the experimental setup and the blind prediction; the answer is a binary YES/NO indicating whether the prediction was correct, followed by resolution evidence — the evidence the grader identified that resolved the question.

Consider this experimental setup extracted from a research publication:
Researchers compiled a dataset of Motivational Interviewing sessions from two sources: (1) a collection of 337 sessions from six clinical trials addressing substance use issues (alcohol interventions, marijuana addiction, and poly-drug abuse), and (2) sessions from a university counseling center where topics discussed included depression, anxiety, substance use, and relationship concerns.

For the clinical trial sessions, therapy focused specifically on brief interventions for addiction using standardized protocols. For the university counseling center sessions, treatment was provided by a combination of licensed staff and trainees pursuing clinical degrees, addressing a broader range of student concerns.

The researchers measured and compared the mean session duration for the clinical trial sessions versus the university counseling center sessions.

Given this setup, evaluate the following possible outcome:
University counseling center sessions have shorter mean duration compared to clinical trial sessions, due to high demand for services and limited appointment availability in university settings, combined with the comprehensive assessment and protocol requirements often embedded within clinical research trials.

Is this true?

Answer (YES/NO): NO